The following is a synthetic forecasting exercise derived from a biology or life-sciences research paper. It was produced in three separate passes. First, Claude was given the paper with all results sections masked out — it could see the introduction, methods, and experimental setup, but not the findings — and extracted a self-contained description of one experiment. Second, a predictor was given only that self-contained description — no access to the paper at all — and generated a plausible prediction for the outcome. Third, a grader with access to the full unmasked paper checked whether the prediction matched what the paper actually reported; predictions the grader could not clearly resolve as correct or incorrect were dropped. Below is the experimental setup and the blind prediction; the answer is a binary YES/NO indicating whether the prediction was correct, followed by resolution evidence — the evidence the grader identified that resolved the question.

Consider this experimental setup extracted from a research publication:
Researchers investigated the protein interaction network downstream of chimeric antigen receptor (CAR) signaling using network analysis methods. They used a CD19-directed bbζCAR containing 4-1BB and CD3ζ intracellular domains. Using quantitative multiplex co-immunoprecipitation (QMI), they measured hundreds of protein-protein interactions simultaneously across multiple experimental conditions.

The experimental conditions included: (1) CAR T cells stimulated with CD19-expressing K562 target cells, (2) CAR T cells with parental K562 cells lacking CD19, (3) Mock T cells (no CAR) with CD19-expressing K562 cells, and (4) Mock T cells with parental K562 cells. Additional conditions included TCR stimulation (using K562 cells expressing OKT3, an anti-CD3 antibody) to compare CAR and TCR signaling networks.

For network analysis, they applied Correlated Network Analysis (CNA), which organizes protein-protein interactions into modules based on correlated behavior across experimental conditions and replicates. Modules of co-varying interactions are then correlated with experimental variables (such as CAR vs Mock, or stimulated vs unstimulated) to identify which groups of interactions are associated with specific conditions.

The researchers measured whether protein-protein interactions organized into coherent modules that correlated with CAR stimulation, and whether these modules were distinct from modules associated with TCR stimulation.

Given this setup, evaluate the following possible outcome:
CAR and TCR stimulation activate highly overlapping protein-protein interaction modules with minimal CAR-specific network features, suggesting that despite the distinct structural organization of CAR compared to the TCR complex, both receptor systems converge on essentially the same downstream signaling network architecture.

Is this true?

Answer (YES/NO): NO